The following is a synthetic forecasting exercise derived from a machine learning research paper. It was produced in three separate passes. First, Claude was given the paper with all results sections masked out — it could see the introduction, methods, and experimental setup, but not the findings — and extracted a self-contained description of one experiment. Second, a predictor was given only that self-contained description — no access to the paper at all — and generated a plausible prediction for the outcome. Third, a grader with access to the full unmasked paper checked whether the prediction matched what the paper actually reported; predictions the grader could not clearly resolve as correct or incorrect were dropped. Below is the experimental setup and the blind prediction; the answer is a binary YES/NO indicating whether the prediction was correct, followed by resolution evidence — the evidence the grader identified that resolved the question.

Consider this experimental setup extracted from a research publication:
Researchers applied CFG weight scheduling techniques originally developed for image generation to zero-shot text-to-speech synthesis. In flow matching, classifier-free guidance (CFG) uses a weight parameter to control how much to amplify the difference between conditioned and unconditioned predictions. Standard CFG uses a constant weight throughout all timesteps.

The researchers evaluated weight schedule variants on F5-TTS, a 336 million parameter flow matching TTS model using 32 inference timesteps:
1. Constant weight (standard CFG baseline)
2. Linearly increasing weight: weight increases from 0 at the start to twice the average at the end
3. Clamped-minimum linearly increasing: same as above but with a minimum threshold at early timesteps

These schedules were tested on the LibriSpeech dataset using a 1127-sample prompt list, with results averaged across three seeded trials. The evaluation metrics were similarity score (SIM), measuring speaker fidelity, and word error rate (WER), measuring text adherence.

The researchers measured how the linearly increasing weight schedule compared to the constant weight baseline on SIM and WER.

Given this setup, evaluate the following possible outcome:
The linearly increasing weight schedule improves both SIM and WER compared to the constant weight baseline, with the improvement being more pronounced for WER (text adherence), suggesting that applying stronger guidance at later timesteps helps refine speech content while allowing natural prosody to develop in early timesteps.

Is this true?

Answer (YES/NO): NO